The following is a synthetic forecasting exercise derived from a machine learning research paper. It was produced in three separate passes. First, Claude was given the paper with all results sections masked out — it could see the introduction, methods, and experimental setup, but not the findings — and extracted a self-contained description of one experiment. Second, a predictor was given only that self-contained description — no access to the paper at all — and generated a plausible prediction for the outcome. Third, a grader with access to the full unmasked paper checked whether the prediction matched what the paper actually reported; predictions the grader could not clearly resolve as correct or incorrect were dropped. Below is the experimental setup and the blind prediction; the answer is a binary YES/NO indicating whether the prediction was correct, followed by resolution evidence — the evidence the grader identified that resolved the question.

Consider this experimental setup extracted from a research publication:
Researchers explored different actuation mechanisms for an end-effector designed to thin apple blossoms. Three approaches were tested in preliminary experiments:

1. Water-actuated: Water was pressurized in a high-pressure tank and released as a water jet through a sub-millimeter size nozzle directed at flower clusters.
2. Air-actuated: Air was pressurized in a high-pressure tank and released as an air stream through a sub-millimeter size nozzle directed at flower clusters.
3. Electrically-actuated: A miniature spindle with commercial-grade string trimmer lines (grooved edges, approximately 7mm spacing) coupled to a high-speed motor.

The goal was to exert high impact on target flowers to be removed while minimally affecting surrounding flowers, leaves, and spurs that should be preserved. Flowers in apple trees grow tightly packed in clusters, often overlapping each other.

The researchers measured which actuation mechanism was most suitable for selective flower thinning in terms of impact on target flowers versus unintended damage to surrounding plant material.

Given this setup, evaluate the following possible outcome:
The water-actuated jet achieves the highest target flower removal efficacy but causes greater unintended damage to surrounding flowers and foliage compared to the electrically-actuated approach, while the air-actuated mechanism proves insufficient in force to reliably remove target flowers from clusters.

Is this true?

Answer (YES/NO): NO